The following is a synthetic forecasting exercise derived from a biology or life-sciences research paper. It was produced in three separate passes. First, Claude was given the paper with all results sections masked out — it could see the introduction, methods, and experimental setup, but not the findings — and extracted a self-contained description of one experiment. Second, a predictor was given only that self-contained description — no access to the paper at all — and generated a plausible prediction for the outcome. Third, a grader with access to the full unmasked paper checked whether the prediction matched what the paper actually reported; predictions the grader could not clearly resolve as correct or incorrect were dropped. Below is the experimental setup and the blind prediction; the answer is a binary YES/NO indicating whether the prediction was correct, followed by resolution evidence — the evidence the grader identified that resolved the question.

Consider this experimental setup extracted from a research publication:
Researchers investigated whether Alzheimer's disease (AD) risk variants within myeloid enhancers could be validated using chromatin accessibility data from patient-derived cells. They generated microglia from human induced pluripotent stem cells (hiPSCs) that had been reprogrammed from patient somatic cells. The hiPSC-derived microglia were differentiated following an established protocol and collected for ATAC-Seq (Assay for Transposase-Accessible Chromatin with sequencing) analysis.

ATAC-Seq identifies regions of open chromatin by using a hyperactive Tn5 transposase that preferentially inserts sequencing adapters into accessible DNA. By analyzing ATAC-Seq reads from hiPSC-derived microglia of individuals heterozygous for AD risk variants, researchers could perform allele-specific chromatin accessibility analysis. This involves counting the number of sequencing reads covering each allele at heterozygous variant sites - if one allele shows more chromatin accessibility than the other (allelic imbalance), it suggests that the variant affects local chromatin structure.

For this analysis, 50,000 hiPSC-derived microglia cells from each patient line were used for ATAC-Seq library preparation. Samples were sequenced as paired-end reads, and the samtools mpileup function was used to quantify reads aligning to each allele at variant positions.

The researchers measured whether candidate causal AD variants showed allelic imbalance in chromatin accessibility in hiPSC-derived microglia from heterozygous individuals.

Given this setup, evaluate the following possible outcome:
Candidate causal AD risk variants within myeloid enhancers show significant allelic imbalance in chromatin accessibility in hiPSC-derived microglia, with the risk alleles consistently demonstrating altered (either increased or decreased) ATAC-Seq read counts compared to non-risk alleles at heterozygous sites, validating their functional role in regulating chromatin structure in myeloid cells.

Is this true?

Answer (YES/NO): YES